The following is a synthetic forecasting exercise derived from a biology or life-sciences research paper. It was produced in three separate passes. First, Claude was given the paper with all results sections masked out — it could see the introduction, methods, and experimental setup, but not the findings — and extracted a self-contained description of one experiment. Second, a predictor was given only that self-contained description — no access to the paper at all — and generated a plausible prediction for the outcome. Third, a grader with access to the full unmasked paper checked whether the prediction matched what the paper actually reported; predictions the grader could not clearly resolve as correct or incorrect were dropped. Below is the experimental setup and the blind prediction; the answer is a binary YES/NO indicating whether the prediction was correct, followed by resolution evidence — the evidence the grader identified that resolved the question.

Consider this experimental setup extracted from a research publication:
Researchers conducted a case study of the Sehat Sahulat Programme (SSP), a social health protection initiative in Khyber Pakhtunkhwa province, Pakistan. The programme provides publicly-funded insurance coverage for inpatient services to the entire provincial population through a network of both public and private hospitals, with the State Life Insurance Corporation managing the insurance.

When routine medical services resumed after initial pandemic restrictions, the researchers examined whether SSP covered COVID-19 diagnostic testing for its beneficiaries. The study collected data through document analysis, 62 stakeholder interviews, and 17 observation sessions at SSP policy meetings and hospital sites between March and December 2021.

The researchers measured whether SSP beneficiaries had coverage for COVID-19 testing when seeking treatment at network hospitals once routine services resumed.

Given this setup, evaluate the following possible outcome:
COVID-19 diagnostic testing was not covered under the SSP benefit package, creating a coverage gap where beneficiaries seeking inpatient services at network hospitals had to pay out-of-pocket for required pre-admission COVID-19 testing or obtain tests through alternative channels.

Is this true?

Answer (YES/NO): YES